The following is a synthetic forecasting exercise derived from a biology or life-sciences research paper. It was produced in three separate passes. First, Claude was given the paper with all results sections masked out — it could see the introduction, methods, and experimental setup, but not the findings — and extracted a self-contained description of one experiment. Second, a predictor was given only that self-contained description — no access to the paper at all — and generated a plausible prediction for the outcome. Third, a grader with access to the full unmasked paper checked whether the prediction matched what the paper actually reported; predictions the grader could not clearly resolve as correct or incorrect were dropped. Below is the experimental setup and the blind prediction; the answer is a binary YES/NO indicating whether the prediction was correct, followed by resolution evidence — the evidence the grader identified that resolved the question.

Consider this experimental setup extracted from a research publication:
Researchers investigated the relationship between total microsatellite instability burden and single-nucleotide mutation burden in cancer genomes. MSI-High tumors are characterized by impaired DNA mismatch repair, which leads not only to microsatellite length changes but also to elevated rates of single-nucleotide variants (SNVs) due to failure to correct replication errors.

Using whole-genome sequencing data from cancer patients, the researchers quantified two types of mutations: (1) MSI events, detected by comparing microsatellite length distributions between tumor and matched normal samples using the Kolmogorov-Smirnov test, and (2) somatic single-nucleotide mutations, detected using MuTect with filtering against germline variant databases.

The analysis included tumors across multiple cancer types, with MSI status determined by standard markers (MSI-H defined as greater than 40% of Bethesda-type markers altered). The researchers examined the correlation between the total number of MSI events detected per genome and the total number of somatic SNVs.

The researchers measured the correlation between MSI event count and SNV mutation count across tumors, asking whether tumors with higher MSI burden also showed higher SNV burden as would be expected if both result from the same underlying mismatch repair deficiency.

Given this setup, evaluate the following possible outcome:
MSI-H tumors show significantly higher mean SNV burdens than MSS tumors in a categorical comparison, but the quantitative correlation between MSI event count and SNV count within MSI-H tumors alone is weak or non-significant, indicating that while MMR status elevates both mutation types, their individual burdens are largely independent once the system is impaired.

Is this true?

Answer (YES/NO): YES